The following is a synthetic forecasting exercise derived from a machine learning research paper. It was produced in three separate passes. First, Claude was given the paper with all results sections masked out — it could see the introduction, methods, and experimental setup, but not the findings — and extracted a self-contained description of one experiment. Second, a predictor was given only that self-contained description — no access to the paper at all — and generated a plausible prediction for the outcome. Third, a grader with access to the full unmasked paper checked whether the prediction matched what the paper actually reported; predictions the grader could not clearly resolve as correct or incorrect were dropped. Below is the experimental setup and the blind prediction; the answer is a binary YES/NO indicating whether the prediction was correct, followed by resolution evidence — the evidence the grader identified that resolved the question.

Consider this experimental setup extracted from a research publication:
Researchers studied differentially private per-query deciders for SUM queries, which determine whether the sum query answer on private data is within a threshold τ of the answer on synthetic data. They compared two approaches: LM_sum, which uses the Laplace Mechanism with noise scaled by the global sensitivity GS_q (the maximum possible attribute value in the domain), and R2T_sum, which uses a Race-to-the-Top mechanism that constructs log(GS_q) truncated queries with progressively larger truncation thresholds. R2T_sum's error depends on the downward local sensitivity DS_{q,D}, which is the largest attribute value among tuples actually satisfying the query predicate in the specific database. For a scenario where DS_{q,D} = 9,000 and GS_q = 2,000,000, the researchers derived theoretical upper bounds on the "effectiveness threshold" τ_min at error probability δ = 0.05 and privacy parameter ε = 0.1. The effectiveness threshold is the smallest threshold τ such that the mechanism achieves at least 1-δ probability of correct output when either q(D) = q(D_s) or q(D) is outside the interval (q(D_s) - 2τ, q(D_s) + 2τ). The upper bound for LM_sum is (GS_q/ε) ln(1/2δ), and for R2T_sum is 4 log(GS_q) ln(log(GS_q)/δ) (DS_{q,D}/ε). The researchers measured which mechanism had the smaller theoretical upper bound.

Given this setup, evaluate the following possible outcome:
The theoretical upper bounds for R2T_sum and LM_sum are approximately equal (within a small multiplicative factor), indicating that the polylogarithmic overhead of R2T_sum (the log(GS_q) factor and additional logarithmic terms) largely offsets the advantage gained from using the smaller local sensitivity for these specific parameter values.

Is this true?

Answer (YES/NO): YES